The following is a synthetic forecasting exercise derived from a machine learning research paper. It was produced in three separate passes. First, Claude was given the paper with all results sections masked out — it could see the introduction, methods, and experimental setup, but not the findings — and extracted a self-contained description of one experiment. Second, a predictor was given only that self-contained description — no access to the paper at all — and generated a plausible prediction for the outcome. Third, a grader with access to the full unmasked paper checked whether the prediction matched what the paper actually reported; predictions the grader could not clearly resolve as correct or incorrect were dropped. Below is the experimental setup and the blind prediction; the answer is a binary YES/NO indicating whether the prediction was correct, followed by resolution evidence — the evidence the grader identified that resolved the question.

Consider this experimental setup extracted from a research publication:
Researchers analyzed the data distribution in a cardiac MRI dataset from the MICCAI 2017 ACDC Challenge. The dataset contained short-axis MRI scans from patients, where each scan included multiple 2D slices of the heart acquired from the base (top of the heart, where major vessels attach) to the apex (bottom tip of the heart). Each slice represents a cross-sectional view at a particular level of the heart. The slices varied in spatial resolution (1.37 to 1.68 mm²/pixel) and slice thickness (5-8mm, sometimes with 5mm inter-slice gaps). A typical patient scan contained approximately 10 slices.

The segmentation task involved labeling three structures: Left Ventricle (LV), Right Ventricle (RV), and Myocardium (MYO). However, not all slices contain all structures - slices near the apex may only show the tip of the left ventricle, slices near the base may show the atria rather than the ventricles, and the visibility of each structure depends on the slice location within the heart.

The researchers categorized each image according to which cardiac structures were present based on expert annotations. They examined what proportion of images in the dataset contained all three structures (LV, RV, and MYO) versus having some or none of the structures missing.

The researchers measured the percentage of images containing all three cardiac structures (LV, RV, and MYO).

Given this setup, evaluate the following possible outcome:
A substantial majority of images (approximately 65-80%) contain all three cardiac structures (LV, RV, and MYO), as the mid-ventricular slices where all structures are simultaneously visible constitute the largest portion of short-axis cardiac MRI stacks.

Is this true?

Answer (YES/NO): NO